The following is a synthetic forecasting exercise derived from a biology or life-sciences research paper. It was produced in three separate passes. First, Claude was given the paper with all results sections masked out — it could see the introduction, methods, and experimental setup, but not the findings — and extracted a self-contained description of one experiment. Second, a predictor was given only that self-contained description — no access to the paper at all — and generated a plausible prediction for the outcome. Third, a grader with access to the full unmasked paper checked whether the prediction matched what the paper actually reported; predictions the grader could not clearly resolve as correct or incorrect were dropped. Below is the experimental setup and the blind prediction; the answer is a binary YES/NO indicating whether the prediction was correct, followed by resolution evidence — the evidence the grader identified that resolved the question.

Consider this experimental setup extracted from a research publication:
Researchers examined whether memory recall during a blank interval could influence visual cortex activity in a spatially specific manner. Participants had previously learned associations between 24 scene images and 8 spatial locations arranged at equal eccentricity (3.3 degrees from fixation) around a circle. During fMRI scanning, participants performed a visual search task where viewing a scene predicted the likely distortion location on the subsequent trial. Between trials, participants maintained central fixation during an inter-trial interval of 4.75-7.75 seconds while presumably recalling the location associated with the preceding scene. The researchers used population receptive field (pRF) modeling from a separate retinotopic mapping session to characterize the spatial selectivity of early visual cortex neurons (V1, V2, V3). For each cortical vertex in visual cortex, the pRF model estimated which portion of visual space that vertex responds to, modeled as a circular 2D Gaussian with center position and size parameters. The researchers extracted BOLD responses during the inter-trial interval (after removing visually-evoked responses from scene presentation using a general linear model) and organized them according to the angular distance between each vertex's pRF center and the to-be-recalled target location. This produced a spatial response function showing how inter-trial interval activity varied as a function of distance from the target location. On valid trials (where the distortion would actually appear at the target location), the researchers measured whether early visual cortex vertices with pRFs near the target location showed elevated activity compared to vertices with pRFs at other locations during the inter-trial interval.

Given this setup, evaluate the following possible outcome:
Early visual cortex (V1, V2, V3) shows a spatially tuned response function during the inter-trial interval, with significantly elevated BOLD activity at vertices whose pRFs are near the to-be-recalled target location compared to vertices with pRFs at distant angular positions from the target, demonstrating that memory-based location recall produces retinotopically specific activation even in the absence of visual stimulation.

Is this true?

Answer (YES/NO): YES